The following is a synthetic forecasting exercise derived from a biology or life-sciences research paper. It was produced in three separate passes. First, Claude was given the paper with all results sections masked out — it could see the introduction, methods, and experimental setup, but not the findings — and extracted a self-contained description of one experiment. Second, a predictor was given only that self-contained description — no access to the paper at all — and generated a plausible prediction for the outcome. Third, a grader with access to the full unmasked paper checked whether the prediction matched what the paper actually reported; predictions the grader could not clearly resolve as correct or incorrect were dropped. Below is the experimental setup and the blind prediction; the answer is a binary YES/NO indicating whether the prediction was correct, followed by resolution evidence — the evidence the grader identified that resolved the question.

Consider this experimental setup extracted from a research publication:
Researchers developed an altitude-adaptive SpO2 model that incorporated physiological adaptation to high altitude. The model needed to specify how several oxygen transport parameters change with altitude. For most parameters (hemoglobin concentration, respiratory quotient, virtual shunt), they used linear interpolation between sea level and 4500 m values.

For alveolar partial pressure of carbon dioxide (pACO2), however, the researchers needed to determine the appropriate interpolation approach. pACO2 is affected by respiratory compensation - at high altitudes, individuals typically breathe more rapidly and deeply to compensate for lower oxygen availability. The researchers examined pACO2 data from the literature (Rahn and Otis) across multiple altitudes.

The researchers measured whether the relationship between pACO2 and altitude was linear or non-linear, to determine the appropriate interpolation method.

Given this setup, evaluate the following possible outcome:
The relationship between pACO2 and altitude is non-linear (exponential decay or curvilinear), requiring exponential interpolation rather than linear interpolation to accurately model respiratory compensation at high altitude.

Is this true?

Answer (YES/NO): NO